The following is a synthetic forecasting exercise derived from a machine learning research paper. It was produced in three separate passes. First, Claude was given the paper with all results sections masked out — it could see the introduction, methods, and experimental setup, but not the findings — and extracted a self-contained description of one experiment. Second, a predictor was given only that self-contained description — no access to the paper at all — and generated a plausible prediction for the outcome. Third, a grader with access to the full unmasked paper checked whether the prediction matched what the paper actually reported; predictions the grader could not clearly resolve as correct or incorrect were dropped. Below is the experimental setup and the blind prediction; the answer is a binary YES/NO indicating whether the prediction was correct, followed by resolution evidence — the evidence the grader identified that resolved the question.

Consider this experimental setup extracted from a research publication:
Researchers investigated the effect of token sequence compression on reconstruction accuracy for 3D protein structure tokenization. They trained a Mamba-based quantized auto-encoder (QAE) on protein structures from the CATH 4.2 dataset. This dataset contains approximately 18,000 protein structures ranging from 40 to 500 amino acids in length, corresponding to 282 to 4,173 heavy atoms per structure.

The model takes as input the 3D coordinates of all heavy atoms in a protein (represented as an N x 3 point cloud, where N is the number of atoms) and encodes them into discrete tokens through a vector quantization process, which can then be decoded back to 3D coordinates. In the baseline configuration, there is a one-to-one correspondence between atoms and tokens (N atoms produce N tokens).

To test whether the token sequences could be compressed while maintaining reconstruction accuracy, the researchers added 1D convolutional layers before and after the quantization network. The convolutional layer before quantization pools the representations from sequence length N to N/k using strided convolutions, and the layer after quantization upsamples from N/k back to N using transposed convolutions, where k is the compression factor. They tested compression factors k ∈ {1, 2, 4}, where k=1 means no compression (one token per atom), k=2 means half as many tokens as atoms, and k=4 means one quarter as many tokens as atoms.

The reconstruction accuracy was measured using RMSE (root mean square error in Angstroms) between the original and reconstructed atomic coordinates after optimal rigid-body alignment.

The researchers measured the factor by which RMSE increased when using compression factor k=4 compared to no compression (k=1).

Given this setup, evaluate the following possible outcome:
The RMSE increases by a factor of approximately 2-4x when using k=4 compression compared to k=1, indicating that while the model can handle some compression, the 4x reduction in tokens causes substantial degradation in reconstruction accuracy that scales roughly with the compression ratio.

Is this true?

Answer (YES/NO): YES